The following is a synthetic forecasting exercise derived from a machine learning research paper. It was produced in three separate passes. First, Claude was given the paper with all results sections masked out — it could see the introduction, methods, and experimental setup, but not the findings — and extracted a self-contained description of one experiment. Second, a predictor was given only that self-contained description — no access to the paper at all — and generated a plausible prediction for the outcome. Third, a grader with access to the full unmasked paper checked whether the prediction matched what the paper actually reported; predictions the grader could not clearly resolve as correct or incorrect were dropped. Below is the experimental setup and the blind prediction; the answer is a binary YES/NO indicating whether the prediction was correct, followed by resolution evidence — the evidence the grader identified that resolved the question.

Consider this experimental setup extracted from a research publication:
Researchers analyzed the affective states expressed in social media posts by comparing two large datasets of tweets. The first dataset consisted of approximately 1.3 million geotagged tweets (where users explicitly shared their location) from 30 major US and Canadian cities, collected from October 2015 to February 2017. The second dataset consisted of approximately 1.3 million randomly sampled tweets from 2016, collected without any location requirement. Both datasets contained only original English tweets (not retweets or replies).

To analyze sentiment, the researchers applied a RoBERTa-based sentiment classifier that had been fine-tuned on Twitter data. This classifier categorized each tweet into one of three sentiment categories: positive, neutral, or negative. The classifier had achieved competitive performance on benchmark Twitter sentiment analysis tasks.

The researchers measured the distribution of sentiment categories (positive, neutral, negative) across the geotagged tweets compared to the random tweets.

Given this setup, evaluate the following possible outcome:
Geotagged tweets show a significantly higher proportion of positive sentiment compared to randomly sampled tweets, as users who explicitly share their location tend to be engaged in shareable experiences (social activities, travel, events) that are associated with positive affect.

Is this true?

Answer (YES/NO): YES